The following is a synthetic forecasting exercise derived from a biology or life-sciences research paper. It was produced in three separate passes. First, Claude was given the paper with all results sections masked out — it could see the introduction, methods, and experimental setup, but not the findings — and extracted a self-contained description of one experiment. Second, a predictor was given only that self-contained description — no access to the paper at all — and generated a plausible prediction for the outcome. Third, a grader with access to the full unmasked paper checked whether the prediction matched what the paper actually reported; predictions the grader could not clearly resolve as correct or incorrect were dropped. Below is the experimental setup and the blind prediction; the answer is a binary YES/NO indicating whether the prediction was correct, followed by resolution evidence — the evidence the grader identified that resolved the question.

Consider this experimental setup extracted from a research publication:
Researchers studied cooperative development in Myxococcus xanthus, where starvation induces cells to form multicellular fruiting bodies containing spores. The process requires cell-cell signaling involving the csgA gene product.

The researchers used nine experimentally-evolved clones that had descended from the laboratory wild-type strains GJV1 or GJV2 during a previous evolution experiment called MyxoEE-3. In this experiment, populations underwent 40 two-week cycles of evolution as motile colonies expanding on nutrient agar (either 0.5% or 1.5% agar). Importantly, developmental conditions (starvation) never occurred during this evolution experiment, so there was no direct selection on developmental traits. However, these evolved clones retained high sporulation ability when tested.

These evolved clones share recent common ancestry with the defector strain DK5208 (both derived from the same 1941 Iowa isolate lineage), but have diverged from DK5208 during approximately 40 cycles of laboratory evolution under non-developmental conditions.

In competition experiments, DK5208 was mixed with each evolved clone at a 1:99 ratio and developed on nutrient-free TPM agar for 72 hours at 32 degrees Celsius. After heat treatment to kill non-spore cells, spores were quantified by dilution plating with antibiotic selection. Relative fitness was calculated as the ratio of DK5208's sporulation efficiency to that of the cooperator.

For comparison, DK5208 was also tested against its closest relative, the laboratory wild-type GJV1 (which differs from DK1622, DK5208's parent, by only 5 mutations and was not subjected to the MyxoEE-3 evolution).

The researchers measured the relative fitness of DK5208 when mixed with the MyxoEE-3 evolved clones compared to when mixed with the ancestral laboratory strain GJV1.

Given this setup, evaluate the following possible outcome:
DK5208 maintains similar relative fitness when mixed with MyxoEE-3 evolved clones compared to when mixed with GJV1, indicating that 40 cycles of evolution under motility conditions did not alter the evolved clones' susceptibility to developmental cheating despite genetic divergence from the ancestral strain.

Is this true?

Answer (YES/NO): NO